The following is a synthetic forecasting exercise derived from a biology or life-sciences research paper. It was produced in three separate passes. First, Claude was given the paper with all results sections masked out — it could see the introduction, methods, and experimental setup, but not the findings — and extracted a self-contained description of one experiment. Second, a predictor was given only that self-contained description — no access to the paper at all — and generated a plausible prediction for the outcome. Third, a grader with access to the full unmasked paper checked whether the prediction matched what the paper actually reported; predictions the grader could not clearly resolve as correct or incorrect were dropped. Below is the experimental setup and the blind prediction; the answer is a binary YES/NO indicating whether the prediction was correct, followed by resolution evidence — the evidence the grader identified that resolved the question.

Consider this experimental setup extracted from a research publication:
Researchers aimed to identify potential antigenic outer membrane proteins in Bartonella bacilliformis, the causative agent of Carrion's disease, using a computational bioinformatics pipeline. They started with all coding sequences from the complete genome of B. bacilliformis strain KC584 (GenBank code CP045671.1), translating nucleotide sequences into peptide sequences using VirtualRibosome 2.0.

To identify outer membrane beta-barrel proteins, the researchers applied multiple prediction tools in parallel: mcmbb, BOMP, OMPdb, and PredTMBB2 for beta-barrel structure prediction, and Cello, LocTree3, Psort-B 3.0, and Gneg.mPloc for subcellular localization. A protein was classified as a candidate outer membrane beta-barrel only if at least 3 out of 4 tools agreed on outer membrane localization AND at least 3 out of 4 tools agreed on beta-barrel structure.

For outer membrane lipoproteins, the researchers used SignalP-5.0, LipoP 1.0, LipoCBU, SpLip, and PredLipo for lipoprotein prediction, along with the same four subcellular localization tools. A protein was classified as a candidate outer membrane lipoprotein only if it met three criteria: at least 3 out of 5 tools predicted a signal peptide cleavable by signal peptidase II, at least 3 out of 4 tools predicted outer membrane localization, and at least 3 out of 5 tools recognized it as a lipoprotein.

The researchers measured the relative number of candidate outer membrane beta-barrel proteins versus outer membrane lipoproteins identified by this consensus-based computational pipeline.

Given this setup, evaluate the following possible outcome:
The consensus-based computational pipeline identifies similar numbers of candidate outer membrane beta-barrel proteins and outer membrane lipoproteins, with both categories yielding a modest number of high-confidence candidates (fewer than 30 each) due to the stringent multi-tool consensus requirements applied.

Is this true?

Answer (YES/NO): NO